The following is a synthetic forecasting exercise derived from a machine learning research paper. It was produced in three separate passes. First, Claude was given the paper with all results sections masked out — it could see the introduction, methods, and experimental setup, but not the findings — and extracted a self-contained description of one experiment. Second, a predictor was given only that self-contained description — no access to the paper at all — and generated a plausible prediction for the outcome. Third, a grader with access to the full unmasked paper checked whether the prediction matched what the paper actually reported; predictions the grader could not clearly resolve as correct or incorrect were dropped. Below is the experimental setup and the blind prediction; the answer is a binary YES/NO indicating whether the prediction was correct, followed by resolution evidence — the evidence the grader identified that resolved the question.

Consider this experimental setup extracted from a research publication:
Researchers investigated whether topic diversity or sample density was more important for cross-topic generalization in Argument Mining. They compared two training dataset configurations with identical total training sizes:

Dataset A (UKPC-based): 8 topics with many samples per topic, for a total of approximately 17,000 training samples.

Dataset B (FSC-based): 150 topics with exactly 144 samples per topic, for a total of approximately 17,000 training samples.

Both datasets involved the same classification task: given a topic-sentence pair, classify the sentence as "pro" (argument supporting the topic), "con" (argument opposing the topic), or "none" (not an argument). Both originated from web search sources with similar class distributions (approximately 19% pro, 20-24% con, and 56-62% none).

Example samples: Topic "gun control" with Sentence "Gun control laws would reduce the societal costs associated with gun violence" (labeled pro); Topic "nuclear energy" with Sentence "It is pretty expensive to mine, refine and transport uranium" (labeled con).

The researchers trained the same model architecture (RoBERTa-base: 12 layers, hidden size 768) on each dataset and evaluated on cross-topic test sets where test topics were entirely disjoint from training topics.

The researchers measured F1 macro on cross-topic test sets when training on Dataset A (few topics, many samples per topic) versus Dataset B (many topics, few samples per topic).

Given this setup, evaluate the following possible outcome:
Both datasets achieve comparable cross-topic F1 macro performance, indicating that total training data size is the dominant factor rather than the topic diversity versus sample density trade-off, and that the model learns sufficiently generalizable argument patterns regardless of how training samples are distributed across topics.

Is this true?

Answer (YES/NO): NO